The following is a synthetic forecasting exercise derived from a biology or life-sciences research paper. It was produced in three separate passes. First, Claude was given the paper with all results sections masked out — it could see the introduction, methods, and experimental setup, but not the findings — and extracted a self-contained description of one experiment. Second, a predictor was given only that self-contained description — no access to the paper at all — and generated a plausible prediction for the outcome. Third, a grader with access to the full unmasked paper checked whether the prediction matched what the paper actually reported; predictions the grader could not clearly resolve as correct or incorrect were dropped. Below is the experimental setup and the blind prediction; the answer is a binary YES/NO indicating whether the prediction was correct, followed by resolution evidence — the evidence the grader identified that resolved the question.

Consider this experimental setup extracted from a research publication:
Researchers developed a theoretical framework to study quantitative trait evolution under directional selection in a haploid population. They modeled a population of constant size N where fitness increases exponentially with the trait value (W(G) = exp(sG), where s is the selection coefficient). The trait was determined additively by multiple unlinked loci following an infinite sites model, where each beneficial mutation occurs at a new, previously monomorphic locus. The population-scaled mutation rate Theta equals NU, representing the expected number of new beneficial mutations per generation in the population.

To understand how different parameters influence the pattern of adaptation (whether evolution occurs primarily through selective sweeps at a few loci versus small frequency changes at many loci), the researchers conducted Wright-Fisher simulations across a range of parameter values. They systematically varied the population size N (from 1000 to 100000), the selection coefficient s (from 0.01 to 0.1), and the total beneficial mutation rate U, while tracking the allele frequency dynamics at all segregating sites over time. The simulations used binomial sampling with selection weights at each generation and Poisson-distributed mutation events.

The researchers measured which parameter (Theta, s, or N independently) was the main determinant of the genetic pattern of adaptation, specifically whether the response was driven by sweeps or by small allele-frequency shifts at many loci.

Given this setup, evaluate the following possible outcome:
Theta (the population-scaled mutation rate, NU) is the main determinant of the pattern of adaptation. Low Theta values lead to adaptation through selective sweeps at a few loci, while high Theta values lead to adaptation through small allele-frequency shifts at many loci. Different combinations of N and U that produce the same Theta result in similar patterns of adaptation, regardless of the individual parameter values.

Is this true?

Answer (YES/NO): YES